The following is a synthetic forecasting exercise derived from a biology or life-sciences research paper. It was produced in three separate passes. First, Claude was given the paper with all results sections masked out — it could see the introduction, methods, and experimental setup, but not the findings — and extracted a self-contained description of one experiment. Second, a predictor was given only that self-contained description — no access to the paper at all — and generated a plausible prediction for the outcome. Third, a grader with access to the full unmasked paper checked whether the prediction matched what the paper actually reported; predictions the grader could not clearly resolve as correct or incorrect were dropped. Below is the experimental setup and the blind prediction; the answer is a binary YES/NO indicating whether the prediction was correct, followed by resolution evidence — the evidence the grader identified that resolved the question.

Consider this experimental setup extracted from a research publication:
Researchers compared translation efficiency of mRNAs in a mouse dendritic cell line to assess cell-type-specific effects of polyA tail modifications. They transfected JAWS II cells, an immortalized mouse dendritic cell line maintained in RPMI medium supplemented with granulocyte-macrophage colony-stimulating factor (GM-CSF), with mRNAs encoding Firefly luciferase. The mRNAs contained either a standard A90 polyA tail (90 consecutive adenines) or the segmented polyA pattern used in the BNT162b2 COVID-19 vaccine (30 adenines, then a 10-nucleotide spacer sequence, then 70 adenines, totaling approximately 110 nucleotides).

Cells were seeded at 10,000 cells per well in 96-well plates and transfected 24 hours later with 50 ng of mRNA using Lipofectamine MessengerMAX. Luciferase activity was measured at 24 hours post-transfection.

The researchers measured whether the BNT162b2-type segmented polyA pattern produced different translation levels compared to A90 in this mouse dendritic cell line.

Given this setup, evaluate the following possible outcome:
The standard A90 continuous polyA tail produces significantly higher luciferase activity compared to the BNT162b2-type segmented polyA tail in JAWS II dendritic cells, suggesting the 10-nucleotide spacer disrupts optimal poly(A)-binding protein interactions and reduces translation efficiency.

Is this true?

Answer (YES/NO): NO